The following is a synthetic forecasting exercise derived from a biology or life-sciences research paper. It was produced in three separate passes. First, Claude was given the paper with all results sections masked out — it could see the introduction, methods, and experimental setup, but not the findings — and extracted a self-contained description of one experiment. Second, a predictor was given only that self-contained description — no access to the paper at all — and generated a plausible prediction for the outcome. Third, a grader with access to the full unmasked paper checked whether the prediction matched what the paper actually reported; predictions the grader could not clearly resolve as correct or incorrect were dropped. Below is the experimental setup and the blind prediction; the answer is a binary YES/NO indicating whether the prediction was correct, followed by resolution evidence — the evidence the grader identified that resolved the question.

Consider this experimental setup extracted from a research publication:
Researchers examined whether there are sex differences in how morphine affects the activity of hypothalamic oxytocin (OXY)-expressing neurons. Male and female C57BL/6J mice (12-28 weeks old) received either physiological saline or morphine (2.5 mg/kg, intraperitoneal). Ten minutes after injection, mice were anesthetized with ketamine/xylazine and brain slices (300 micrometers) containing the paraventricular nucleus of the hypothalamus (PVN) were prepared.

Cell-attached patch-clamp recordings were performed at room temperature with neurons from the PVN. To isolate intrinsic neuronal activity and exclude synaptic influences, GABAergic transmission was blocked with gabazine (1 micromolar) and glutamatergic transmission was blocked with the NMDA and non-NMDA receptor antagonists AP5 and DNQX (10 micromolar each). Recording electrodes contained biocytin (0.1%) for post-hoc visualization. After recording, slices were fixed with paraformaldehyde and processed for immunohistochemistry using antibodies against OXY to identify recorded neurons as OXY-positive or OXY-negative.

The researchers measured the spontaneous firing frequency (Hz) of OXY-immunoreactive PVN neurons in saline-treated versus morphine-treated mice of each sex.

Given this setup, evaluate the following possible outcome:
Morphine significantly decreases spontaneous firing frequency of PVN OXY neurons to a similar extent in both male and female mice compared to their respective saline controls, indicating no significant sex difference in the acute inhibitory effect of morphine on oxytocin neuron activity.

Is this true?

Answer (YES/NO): NO